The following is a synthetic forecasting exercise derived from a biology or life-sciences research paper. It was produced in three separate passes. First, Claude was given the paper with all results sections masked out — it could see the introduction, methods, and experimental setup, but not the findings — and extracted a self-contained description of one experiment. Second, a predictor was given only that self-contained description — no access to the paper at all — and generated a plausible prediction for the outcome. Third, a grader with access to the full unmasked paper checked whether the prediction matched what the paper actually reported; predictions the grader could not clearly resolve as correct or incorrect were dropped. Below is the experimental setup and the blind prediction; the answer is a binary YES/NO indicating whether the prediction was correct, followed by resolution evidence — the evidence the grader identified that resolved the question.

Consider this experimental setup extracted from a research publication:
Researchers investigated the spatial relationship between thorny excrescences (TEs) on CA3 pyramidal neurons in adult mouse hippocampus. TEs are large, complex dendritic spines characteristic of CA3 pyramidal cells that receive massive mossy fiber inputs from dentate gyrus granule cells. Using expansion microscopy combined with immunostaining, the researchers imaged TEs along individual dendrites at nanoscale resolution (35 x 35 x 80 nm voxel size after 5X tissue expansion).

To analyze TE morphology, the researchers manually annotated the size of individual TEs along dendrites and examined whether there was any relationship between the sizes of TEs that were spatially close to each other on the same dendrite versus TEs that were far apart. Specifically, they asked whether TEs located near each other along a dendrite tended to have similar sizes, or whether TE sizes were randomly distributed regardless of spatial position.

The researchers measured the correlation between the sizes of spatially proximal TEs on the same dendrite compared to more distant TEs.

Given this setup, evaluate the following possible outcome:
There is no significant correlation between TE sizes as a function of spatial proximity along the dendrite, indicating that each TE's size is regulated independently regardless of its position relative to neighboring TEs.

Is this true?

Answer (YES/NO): NO